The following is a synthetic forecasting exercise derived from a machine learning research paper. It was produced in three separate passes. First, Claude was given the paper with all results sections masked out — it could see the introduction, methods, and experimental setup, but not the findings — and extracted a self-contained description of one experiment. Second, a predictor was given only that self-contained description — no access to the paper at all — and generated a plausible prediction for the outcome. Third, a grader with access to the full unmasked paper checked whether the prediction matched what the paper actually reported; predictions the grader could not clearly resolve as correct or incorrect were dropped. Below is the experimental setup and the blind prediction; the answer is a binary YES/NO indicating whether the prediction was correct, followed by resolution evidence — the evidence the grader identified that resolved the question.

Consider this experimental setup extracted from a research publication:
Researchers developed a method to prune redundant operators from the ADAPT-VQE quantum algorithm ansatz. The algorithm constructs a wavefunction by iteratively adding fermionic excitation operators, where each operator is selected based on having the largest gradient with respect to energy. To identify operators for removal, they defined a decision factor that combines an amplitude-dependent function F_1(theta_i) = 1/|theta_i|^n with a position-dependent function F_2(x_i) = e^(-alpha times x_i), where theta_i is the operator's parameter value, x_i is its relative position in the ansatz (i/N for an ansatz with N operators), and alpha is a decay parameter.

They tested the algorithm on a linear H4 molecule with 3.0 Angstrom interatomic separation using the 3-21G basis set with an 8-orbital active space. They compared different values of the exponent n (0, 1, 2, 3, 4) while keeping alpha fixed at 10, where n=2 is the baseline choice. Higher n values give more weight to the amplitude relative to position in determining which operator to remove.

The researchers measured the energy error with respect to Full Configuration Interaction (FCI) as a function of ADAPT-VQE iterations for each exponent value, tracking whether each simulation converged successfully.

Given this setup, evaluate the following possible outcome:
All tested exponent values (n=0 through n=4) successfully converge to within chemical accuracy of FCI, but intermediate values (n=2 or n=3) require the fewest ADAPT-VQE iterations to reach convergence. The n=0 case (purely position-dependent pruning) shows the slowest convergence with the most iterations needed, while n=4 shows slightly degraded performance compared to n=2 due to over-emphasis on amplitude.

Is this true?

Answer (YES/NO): NO